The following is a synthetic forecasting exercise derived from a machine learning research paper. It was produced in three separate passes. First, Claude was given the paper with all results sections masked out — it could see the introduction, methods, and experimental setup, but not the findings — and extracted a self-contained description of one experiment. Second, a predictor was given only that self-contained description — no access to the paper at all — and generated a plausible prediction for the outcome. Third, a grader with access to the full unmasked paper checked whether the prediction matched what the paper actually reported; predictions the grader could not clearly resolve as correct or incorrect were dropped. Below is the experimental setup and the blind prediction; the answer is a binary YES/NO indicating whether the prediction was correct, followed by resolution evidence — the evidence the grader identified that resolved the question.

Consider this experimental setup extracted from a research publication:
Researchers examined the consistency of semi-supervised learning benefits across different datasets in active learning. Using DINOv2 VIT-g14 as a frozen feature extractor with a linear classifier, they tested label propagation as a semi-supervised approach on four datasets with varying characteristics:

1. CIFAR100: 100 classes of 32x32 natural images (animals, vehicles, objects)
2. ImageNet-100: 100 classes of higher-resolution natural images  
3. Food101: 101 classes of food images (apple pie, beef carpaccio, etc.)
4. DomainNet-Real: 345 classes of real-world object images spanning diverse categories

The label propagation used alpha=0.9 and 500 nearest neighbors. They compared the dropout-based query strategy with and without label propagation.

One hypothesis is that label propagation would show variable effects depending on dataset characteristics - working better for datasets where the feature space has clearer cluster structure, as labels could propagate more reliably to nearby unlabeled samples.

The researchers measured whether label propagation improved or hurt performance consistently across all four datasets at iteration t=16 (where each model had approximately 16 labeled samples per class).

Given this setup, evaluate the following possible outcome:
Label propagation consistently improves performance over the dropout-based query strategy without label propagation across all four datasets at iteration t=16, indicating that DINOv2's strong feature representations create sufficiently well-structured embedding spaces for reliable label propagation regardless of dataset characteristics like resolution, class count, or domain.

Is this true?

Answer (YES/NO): NO